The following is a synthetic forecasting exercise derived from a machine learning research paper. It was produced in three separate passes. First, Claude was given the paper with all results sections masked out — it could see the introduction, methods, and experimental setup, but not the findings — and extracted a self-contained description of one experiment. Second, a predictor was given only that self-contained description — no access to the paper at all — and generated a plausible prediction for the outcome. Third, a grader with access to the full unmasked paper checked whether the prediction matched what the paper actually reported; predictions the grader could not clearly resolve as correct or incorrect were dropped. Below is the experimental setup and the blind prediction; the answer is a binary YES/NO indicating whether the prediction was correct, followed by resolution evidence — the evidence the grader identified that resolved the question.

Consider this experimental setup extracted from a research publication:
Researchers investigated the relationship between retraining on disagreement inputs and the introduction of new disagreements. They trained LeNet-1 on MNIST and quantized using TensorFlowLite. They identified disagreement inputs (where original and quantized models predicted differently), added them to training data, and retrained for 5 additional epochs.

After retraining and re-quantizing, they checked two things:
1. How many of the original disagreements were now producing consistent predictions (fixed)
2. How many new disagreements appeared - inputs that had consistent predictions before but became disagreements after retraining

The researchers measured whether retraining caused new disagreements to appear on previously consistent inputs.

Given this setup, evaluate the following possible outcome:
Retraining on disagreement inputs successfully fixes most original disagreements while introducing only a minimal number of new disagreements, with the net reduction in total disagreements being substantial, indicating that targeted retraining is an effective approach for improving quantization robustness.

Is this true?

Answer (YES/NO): NO